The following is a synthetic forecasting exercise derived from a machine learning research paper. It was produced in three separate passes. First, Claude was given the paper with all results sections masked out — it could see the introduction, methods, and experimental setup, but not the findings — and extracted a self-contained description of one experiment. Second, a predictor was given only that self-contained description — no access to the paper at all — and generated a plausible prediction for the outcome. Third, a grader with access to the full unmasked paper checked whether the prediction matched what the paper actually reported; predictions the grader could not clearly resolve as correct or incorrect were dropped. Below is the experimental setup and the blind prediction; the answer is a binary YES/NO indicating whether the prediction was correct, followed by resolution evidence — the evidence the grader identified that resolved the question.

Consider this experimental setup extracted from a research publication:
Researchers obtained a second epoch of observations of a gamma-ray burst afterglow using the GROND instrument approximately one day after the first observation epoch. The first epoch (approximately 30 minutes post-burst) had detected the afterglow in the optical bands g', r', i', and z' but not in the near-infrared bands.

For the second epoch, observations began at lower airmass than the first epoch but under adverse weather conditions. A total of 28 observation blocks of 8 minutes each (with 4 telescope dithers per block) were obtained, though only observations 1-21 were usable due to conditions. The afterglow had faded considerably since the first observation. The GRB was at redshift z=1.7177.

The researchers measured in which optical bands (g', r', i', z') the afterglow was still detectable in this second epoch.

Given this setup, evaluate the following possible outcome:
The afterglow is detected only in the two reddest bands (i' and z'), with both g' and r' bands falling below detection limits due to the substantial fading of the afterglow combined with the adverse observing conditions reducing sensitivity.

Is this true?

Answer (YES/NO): NO